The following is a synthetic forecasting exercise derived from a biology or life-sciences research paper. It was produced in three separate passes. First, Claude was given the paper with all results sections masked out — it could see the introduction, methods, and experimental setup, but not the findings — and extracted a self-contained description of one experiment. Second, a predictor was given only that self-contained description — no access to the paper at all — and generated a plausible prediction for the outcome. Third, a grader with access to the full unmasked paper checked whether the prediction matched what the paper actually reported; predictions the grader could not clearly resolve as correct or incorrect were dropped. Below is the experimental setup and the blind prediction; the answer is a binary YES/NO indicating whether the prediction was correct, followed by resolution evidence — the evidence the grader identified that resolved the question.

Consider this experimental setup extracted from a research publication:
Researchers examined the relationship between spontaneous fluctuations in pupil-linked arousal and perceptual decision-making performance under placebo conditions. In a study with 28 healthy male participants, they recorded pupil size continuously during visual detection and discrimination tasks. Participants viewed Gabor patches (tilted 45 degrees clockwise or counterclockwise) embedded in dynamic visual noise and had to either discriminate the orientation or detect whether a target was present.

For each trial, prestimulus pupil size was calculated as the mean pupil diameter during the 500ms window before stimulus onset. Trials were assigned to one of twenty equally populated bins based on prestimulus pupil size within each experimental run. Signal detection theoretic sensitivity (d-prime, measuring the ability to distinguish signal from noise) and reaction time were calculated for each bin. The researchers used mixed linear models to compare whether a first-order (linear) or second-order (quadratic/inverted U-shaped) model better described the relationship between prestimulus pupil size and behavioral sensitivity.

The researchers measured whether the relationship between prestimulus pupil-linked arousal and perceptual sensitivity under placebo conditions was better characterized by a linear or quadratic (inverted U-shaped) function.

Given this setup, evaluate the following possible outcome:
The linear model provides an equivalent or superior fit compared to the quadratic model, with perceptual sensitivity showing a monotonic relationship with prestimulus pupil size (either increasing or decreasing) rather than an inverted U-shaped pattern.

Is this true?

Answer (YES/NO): NO